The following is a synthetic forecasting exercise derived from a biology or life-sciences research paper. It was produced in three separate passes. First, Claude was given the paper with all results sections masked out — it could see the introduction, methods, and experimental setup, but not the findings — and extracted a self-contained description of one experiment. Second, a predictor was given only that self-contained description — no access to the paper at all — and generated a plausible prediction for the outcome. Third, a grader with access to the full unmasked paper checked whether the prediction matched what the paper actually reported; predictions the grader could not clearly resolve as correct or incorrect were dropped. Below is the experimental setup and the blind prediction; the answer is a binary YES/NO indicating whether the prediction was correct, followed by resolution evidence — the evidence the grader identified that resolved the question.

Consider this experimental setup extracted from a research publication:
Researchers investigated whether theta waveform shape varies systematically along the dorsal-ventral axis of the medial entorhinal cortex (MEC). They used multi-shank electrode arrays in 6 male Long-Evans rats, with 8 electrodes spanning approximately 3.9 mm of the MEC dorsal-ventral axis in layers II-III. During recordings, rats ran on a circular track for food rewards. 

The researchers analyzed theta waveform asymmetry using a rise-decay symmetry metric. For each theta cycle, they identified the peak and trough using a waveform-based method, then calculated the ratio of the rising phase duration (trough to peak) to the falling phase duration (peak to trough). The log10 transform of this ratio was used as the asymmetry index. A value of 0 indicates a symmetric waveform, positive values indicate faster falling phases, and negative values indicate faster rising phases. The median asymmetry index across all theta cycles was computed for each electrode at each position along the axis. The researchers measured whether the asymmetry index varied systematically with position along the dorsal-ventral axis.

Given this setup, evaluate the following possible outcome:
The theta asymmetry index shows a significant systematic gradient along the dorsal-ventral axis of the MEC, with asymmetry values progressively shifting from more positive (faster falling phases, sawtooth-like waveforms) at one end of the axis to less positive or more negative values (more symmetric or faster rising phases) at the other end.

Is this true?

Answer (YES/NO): NO